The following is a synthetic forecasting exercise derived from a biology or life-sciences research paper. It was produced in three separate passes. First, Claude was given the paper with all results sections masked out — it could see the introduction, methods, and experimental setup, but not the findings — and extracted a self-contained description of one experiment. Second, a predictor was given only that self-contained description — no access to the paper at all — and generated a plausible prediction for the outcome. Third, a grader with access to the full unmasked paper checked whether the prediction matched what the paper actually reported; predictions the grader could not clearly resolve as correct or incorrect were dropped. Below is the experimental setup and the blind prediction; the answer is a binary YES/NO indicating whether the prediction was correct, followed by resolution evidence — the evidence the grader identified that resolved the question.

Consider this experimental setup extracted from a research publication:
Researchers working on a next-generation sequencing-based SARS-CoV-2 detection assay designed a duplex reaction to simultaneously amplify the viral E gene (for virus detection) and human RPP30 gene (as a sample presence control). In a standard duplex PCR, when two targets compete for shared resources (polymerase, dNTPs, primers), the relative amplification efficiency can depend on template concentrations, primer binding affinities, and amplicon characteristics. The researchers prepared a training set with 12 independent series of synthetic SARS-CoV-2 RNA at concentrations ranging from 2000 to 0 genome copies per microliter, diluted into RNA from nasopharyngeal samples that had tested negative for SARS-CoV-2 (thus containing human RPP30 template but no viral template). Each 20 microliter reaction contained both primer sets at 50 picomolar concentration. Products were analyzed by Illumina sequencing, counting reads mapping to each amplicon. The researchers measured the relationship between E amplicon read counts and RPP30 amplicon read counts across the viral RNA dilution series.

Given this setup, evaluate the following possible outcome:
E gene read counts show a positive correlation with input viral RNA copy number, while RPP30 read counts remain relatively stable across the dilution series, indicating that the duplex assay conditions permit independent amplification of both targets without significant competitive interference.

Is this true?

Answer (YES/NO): NO